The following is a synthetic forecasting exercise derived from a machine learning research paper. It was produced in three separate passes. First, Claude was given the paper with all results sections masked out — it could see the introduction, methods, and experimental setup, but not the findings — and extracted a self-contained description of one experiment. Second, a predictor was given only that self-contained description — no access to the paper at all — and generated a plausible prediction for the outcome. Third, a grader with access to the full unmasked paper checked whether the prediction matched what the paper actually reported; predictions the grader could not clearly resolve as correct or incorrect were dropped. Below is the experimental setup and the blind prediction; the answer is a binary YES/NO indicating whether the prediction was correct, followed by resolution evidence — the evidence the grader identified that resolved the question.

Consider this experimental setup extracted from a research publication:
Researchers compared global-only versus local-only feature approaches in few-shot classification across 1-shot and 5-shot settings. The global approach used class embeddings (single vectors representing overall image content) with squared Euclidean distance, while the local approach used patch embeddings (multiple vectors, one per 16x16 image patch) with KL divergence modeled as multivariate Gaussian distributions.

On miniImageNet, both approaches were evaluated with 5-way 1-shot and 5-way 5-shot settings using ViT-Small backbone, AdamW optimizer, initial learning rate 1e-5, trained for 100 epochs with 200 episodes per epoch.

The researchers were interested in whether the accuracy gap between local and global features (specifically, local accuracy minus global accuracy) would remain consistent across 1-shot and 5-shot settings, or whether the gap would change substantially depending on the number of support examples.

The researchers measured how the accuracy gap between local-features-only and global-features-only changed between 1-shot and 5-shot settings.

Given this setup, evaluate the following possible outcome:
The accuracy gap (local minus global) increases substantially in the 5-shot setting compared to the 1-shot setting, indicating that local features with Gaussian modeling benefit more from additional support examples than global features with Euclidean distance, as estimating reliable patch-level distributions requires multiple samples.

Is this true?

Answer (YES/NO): NO